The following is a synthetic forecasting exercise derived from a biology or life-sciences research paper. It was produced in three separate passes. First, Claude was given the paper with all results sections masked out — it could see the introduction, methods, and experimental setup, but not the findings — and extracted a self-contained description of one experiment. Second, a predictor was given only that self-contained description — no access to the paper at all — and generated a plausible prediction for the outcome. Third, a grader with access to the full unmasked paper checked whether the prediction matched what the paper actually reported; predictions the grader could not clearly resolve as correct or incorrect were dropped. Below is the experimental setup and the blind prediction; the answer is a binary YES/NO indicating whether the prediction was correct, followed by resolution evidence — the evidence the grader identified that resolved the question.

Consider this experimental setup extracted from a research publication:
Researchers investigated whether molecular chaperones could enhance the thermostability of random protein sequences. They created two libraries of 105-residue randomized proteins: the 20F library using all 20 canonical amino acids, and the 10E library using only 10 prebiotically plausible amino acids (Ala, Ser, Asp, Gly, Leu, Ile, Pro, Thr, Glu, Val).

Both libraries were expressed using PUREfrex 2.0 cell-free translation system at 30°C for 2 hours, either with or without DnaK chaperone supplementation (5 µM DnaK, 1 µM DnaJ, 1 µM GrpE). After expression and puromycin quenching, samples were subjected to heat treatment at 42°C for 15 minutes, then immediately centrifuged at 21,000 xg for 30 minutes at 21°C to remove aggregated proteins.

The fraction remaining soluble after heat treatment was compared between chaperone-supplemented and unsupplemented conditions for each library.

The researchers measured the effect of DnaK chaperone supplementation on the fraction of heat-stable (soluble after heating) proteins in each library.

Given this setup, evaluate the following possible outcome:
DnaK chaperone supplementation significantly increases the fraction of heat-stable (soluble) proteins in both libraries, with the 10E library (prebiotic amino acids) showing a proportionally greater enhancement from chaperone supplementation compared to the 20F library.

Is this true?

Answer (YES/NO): NO